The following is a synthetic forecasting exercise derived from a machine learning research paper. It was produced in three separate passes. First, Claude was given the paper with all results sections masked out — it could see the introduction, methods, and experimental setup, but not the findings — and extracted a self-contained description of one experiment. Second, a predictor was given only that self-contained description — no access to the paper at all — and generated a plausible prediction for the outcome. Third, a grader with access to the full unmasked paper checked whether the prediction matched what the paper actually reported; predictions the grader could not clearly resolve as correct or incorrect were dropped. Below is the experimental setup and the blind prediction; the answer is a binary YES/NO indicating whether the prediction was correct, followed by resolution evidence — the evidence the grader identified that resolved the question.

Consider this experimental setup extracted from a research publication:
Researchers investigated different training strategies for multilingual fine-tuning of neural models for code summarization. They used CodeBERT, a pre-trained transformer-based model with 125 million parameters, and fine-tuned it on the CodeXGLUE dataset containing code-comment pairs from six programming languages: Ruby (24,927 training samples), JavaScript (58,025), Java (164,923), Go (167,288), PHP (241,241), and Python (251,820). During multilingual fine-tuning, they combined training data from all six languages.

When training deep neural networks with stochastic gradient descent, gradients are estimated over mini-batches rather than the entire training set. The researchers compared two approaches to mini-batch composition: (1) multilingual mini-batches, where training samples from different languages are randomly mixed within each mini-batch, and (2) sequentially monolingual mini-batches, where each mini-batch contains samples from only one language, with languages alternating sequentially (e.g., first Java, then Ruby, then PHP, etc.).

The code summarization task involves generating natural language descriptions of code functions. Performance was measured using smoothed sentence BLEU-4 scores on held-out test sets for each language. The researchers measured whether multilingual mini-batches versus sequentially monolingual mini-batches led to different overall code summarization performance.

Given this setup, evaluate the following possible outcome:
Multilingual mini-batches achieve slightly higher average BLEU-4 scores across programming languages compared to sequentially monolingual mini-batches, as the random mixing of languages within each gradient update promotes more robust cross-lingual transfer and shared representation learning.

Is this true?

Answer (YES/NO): NO